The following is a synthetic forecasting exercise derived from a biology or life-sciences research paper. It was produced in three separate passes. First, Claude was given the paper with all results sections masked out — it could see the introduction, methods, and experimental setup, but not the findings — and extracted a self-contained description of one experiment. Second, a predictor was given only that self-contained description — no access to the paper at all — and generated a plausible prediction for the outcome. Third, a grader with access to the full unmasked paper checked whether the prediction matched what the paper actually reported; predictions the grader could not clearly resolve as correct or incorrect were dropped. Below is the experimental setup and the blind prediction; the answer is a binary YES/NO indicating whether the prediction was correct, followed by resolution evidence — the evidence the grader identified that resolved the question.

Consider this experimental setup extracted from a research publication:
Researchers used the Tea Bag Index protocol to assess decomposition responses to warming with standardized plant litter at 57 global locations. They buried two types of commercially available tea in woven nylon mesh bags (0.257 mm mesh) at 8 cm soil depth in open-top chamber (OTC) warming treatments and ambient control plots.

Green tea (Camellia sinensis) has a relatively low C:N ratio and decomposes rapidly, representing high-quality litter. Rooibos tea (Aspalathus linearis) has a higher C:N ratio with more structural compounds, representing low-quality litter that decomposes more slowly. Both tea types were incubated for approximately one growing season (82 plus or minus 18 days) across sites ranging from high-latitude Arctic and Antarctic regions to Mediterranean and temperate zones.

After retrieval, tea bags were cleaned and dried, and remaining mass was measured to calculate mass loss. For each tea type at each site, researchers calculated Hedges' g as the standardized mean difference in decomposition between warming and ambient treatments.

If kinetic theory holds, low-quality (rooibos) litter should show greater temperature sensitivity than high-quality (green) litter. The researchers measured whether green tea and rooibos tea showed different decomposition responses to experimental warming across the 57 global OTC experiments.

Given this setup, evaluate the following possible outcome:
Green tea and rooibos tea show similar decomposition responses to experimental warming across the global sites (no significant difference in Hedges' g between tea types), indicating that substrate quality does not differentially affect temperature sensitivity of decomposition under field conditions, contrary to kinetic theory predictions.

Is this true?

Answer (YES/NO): YES